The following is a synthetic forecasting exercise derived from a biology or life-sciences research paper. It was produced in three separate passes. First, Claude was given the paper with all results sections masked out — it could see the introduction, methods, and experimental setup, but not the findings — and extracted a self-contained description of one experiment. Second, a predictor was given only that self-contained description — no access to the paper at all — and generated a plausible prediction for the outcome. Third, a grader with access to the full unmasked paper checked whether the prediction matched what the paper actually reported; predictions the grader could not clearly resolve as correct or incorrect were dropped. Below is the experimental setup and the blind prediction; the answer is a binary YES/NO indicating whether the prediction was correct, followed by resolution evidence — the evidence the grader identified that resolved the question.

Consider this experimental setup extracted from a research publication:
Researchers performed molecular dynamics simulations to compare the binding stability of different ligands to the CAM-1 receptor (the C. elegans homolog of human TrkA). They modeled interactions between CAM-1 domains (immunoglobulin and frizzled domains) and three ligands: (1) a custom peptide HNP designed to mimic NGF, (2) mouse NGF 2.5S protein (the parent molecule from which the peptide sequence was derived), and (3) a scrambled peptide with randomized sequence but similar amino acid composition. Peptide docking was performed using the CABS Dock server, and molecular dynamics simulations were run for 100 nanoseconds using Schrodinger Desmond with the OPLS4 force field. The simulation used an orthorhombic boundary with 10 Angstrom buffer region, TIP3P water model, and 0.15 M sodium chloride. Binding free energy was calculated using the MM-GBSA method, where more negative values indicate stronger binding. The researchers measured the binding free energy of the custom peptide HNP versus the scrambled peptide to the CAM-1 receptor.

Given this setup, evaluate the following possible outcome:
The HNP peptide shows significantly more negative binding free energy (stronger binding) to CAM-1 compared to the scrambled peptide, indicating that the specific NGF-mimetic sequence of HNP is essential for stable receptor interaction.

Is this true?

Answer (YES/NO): YES